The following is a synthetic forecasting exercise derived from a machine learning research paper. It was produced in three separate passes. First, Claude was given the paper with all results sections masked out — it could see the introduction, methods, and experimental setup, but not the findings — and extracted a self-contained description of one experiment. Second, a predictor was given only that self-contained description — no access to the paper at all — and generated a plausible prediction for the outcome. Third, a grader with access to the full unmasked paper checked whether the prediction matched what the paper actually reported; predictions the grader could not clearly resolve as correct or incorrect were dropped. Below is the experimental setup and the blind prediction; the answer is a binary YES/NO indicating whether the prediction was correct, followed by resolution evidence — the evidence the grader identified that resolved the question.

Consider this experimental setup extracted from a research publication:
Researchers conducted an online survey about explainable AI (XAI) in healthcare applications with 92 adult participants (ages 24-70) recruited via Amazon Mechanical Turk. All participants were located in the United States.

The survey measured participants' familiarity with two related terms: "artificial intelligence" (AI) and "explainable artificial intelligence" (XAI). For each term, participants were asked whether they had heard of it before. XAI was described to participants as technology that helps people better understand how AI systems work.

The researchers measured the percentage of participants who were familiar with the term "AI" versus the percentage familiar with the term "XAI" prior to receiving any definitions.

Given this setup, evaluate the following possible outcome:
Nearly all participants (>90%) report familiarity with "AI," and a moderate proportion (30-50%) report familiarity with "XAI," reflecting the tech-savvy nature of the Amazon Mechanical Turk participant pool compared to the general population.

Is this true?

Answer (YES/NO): NO